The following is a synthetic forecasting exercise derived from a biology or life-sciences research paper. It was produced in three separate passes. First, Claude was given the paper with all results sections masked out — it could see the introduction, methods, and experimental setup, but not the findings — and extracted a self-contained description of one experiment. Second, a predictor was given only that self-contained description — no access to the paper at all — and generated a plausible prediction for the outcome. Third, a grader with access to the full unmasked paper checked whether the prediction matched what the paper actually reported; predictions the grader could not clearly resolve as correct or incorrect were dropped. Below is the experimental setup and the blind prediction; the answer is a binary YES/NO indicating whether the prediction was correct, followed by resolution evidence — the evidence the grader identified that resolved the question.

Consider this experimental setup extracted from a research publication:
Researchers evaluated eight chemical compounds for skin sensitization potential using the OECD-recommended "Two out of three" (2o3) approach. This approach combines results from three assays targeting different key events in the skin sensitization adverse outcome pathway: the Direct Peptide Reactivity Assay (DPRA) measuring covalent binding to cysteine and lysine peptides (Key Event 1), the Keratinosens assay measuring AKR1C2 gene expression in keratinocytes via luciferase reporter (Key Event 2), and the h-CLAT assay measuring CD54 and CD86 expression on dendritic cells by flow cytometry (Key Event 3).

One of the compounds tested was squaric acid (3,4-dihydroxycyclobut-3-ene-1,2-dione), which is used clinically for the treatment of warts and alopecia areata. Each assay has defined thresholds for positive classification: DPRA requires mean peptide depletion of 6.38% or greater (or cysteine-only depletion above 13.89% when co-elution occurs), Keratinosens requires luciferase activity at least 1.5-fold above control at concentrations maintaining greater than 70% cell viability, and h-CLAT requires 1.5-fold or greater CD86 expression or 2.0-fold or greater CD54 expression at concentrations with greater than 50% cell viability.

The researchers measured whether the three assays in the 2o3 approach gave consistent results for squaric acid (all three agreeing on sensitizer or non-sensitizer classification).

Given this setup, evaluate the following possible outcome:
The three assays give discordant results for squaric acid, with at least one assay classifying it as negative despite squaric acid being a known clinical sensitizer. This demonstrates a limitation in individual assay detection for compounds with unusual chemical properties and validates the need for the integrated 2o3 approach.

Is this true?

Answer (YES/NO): NO